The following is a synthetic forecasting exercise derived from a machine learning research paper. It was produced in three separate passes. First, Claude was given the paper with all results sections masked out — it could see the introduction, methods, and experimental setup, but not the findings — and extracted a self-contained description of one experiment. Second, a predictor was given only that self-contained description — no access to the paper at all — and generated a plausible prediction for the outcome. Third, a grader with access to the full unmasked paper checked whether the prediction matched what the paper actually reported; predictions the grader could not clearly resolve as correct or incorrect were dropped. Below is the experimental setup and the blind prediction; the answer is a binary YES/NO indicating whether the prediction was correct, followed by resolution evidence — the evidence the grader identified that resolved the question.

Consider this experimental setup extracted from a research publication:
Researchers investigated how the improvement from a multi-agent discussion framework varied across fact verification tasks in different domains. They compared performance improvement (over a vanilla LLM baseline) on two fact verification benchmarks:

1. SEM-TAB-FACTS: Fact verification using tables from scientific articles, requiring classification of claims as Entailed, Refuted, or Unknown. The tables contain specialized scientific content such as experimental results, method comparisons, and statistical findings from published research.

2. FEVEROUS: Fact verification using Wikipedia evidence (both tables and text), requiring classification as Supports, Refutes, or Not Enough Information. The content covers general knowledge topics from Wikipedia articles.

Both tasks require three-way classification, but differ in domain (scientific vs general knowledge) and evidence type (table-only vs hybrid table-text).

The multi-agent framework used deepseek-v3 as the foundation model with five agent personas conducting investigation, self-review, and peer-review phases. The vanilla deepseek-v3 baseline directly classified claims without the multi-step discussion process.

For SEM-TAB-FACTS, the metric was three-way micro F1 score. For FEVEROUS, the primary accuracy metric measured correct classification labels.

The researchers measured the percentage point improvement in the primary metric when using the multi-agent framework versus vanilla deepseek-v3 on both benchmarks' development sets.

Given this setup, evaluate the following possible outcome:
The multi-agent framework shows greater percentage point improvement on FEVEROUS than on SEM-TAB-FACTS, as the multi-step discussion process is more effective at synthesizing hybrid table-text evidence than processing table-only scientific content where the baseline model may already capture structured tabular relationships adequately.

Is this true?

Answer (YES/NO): NO